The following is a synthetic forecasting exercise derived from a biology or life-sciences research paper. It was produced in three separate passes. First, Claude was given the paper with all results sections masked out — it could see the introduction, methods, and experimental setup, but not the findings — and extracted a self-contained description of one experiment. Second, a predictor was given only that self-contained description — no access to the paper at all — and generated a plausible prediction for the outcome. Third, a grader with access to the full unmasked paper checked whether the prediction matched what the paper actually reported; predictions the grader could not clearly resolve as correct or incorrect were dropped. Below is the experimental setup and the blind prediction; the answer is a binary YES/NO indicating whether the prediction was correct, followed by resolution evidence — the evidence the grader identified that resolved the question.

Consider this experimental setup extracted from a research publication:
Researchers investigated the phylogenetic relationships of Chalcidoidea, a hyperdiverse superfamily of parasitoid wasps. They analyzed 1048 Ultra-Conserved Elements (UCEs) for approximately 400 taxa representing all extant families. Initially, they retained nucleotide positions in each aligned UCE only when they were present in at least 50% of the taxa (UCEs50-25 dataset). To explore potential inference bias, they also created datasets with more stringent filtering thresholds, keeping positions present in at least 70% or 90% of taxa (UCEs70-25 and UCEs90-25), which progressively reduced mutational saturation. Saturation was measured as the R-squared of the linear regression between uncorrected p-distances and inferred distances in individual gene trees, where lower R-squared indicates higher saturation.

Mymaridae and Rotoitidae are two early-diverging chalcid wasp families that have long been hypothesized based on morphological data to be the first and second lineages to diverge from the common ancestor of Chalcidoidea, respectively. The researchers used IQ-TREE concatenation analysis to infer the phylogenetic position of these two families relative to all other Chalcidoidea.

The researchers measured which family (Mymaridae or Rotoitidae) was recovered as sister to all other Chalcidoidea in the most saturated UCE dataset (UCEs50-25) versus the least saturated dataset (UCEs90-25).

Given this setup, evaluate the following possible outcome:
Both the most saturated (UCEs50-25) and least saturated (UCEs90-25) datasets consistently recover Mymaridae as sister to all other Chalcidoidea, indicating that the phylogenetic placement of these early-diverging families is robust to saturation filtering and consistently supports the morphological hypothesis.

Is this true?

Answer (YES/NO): NO